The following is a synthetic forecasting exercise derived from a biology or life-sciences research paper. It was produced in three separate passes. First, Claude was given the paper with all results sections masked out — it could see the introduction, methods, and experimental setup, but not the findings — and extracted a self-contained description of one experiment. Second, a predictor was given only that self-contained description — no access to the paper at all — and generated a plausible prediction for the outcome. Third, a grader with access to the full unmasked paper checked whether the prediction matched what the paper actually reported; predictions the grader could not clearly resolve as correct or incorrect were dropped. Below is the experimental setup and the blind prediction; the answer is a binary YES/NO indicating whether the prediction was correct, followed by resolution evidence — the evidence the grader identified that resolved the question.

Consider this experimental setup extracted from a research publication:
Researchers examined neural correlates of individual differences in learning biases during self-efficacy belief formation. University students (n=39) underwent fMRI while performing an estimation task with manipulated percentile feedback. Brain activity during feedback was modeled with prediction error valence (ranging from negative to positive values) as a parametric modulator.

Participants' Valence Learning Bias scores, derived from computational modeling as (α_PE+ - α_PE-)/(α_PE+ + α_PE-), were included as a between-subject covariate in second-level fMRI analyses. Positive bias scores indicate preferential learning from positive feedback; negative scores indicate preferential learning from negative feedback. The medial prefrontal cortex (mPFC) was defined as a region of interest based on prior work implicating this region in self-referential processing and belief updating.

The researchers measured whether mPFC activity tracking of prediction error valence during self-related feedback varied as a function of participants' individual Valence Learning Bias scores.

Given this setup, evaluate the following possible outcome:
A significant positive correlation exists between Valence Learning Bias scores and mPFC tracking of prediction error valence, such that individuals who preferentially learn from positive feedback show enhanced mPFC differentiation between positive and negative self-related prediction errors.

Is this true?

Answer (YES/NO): NO